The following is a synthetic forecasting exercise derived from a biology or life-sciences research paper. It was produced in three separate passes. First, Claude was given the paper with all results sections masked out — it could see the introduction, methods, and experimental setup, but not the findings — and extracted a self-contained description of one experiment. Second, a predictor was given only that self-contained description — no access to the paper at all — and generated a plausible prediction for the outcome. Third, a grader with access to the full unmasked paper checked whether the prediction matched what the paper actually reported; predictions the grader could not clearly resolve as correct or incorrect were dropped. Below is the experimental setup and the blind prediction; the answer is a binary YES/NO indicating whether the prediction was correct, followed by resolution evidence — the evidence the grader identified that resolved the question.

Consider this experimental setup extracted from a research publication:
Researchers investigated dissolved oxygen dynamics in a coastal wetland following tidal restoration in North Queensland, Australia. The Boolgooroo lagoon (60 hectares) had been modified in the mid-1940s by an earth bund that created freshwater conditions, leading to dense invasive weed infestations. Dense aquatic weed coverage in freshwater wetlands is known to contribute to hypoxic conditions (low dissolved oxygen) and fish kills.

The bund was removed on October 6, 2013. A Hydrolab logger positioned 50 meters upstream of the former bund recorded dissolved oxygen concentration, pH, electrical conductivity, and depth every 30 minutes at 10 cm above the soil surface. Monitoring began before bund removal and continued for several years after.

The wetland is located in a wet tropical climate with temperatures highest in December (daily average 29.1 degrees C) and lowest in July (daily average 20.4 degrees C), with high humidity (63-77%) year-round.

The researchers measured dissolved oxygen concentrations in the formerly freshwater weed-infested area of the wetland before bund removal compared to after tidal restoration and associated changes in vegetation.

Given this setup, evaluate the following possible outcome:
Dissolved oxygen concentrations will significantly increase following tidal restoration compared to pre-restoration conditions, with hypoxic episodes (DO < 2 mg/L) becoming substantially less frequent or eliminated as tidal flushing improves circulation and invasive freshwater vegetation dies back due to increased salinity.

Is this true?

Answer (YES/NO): YES